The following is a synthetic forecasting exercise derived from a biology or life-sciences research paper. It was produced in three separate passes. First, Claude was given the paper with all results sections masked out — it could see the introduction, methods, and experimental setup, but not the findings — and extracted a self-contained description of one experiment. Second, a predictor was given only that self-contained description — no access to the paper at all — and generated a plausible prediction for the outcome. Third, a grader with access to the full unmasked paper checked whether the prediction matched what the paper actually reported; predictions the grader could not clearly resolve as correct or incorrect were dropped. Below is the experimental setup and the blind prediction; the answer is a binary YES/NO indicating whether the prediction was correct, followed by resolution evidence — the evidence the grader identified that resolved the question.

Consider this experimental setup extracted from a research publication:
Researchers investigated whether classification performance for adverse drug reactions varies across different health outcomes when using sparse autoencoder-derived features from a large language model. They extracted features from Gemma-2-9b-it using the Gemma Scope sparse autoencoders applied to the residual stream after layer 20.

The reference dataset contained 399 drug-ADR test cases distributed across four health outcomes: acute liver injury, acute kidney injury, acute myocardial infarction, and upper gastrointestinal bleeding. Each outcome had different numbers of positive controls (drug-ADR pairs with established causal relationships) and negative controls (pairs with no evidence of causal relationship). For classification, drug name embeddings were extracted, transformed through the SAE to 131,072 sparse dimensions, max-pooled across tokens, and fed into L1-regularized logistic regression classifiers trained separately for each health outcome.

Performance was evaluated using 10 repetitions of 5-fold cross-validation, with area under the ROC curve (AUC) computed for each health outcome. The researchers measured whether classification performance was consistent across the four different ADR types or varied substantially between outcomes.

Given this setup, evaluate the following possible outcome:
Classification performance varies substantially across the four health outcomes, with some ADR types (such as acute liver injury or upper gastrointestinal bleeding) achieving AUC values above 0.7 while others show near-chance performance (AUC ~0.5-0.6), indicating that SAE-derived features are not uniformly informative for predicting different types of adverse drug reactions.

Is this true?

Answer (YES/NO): NO